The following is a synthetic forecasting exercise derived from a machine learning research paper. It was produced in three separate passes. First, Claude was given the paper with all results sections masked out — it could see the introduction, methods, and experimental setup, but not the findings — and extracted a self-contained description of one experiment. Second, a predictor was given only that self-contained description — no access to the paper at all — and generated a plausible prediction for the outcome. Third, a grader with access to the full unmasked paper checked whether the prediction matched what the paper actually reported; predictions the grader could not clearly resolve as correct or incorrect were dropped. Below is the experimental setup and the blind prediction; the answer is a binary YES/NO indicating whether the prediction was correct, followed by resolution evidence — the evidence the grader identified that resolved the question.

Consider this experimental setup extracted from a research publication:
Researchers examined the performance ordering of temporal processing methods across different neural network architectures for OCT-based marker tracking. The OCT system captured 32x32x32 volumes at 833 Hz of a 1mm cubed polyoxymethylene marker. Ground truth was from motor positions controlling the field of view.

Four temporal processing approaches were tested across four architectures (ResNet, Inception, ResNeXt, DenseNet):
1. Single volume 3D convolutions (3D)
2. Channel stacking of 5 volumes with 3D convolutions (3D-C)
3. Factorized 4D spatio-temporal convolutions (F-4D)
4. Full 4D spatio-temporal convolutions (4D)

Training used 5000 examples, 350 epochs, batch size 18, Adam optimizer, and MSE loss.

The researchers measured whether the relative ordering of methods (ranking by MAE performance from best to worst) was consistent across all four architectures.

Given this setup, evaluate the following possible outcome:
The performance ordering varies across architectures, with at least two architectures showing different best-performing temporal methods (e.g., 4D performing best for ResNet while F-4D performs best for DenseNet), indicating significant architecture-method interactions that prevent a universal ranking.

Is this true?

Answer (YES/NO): NO